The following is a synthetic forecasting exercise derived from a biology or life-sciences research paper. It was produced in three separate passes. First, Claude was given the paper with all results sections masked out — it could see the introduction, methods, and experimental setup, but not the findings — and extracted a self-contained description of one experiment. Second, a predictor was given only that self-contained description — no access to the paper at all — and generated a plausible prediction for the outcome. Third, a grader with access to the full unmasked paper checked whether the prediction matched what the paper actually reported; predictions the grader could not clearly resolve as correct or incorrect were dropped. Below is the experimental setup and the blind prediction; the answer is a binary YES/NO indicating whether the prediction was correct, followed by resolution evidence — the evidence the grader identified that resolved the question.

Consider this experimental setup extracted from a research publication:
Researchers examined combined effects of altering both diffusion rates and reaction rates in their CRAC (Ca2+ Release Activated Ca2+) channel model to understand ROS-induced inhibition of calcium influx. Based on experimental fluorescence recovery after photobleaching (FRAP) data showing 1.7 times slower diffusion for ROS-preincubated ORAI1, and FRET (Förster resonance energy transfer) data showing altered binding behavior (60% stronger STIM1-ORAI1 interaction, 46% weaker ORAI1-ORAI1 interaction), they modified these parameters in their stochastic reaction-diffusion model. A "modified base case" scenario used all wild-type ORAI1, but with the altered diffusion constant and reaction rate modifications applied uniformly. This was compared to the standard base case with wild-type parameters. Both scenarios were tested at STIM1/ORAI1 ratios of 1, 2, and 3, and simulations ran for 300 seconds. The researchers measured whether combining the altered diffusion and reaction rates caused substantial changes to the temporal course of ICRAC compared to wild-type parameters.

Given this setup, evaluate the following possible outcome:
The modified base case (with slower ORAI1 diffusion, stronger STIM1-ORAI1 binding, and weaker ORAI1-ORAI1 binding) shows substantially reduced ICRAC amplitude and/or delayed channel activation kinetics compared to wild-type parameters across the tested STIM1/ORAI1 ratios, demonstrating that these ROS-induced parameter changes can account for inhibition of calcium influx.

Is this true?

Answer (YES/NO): NO